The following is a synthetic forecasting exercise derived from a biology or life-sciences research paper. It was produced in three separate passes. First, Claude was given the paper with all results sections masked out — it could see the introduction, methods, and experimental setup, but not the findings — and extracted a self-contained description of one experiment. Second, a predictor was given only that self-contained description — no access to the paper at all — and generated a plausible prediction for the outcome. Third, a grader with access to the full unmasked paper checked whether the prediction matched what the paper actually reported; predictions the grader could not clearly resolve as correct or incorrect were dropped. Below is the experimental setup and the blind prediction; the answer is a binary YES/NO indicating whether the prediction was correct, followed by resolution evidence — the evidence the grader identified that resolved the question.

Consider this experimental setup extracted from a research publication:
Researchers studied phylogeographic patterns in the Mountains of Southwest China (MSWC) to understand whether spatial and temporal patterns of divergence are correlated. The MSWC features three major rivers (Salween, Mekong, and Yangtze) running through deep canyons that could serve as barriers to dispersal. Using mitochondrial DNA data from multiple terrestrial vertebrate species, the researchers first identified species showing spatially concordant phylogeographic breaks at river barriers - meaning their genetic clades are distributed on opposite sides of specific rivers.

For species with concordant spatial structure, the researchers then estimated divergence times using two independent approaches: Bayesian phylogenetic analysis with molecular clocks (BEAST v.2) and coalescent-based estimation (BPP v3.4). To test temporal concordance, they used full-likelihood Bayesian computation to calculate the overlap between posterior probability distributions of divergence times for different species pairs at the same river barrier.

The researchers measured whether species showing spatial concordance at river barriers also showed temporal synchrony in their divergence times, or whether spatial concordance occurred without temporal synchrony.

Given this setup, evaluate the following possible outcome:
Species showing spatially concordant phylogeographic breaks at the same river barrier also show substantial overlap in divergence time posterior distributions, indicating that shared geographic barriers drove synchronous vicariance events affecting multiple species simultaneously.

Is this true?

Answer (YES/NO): NO